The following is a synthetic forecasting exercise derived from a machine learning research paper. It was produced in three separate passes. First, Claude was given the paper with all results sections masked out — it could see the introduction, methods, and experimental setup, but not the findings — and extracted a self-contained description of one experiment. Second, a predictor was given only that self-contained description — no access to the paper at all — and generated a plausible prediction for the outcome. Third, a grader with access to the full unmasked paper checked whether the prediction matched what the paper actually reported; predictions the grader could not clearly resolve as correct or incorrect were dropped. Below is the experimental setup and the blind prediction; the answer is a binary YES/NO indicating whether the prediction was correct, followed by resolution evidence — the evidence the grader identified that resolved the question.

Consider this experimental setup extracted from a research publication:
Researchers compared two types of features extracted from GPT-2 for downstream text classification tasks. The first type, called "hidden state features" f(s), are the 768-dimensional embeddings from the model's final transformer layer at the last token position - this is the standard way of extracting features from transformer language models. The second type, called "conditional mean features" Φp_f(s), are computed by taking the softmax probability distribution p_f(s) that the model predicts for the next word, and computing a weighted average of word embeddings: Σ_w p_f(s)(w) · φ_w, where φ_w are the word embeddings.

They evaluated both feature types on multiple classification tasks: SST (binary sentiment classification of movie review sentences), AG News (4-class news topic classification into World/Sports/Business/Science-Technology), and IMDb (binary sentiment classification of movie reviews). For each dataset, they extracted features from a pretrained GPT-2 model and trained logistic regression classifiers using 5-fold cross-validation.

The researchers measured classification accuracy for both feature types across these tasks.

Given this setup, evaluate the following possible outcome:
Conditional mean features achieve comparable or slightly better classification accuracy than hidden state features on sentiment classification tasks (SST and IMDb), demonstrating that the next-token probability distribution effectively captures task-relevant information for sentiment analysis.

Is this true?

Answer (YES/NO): NO